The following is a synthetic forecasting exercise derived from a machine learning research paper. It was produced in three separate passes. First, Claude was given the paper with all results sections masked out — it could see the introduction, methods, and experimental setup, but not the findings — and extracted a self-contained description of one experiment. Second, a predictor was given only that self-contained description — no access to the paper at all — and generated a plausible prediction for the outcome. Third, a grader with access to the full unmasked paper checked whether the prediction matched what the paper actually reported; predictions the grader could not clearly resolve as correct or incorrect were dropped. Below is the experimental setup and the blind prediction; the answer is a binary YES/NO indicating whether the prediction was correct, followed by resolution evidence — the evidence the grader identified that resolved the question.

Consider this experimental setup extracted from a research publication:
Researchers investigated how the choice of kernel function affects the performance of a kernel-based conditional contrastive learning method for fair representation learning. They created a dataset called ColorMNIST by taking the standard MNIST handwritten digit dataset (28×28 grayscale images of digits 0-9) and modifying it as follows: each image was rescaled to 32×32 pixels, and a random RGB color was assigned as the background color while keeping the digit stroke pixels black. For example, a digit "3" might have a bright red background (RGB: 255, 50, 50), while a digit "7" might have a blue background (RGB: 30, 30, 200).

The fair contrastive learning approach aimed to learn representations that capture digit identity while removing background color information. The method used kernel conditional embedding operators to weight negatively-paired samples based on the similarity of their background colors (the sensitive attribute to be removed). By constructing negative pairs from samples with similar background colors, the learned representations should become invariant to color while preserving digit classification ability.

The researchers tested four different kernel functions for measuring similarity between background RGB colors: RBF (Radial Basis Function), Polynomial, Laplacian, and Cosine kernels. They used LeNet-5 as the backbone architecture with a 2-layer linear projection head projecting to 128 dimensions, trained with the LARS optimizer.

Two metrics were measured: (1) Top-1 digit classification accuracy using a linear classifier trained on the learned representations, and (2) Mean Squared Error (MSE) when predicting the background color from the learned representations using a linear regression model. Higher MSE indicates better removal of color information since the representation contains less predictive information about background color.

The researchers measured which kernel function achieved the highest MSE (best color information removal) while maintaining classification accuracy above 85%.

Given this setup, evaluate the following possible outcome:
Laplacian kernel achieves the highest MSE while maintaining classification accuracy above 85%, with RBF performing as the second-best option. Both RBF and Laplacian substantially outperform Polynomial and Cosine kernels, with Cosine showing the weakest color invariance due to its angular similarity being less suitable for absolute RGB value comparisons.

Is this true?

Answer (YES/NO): NO